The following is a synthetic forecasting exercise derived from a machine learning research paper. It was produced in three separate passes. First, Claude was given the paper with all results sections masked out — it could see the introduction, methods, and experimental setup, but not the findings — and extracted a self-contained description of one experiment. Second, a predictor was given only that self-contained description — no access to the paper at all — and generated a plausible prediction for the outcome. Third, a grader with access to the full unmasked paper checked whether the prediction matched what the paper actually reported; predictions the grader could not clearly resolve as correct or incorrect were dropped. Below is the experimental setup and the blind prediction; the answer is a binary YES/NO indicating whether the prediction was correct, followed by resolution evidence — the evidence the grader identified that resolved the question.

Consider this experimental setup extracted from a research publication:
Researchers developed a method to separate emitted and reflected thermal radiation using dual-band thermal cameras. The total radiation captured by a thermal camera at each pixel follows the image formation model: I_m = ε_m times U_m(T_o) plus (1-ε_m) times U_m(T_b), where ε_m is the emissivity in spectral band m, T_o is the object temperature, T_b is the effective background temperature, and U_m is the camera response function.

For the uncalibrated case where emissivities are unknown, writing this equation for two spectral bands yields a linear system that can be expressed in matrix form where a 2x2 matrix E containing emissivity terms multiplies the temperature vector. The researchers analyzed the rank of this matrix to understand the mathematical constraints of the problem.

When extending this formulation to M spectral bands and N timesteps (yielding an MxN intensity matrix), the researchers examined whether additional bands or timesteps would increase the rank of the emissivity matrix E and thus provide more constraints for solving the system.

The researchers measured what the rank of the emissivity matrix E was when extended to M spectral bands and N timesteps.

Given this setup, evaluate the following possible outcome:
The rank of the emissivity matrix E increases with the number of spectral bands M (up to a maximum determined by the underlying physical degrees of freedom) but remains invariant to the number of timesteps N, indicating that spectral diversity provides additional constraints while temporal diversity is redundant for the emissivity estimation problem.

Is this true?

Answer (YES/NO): NO